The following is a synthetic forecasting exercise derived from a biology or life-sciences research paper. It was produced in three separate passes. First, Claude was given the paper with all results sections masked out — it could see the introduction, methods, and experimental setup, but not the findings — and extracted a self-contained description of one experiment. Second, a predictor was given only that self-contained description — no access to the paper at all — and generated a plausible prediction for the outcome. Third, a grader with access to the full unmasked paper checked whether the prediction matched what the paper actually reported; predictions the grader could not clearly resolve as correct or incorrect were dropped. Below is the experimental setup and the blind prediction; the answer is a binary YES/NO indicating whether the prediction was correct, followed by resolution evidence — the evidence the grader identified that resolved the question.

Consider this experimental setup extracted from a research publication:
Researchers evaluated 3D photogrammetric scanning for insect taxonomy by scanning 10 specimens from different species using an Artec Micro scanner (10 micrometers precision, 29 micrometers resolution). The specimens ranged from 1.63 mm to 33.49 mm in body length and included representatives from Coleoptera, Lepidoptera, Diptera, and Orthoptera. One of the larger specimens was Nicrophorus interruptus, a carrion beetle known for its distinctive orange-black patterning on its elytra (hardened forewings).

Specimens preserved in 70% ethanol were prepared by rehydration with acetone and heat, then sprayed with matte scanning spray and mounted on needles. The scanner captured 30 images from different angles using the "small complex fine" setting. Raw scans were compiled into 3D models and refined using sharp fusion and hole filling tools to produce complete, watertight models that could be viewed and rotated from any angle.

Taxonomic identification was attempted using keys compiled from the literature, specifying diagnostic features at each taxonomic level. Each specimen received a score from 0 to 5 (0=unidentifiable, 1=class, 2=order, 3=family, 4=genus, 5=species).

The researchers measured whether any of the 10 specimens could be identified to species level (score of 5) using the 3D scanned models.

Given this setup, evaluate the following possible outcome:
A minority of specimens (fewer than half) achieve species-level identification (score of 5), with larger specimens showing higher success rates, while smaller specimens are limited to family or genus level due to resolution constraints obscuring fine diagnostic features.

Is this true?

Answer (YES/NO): NO